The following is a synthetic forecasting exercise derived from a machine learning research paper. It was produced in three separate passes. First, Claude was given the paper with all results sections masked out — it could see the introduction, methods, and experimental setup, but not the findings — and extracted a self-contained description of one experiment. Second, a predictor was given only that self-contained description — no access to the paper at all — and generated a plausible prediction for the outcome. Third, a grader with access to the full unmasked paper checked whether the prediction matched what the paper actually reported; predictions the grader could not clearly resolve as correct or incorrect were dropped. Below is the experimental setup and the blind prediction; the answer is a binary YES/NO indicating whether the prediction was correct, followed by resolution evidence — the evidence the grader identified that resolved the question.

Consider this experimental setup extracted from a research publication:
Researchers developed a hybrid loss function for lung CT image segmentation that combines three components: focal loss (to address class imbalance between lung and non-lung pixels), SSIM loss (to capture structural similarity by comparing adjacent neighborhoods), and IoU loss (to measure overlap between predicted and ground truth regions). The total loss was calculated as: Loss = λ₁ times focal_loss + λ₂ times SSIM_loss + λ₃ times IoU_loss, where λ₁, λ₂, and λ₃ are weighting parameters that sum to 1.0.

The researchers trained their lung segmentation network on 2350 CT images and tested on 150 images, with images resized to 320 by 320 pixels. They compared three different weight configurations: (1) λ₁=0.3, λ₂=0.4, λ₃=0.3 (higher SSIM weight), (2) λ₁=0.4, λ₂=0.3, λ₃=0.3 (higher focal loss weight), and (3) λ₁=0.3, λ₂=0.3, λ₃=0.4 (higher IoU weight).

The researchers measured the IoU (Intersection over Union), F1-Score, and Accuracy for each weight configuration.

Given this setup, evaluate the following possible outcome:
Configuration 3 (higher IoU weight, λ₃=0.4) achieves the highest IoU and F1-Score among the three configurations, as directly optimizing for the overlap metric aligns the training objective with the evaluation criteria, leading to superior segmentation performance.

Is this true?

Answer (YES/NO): NO